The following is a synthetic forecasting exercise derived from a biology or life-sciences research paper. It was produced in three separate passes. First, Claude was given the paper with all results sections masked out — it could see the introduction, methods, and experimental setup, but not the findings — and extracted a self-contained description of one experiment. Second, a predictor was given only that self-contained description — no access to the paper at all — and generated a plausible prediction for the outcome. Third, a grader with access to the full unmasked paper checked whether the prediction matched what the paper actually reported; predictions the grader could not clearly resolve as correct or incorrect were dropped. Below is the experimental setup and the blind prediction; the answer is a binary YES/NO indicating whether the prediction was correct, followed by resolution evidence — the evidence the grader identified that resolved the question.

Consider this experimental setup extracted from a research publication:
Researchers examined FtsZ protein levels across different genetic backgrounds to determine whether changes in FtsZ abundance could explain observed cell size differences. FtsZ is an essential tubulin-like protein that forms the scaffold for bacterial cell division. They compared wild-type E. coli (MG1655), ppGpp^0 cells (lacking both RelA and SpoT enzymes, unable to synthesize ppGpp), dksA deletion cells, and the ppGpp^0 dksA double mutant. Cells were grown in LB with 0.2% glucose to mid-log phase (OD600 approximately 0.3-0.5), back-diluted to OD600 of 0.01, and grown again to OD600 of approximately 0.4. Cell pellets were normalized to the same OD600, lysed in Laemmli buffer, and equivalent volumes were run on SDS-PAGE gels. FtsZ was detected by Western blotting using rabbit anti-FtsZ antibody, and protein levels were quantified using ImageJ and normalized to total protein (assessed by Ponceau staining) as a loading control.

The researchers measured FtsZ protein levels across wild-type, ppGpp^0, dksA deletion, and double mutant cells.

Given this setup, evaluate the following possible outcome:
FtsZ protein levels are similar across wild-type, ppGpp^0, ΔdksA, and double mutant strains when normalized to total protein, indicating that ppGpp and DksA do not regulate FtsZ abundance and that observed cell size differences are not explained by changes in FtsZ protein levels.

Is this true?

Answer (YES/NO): YES